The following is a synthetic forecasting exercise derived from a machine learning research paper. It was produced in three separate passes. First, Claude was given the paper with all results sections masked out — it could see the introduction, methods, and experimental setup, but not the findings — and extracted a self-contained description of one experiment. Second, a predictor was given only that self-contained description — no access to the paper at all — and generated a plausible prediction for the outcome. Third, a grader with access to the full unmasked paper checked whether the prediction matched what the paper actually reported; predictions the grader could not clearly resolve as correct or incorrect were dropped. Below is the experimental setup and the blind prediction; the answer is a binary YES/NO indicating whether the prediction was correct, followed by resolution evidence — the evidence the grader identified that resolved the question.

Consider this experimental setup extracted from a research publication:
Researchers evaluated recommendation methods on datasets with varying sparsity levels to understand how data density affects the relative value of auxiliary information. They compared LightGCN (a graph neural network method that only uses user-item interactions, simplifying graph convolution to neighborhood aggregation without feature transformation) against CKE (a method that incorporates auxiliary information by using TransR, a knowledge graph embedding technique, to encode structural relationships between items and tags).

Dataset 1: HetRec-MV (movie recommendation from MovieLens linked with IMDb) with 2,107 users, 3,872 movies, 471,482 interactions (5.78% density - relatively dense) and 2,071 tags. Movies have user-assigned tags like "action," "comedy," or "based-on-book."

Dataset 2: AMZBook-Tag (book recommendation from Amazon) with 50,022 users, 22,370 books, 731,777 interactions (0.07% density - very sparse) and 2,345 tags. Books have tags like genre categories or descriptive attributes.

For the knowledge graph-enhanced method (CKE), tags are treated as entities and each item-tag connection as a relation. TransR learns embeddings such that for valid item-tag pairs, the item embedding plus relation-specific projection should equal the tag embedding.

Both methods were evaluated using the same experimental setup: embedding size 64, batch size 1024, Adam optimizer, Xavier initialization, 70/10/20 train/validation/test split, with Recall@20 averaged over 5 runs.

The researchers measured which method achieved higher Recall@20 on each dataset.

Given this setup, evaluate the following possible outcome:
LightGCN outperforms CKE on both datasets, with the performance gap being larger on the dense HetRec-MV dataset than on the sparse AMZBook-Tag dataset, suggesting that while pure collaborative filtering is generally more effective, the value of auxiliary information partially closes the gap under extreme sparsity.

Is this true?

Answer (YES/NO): NO